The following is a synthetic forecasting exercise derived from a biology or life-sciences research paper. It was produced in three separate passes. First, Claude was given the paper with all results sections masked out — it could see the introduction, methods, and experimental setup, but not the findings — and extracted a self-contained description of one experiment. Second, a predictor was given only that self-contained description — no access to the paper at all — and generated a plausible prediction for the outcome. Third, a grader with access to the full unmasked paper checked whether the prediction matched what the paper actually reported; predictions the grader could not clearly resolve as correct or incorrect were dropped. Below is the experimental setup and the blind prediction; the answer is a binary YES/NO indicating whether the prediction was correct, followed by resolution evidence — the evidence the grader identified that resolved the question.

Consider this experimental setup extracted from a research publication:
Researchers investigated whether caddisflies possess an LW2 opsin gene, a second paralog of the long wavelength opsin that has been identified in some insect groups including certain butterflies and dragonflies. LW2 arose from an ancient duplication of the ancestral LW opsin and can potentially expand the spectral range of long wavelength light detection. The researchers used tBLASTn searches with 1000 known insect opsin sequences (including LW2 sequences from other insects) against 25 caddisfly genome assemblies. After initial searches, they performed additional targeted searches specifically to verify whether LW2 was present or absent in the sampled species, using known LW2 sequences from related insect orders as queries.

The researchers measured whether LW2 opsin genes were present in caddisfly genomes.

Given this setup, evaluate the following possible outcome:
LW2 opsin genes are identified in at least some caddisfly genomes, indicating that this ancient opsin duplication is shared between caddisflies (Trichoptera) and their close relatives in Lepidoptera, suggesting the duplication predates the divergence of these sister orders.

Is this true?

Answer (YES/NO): NO